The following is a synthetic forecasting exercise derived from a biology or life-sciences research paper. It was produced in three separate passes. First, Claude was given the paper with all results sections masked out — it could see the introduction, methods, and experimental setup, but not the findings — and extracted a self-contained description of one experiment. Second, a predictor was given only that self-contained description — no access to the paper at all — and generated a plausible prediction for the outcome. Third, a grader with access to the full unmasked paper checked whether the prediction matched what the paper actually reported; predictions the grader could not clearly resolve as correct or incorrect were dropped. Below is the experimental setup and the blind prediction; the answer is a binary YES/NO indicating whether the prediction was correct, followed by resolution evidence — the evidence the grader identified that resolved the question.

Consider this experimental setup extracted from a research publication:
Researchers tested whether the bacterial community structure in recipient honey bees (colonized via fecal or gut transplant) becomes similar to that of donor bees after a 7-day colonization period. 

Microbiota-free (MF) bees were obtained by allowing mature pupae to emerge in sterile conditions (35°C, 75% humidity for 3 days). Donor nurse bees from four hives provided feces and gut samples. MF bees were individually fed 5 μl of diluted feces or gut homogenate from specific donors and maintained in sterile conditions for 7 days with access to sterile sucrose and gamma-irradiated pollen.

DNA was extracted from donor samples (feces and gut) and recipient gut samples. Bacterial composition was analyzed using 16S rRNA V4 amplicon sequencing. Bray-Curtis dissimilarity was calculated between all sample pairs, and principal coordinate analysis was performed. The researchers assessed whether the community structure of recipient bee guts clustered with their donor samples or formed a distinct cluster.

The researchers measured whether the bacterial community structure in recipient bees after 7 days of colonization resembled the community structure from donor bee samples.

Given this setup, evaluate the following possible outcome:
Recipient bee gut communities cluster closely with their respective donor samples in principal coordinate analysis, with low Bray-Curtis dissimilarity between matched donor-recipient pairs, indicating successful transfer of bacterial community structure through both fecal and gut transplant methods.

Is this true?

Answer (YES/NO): NO